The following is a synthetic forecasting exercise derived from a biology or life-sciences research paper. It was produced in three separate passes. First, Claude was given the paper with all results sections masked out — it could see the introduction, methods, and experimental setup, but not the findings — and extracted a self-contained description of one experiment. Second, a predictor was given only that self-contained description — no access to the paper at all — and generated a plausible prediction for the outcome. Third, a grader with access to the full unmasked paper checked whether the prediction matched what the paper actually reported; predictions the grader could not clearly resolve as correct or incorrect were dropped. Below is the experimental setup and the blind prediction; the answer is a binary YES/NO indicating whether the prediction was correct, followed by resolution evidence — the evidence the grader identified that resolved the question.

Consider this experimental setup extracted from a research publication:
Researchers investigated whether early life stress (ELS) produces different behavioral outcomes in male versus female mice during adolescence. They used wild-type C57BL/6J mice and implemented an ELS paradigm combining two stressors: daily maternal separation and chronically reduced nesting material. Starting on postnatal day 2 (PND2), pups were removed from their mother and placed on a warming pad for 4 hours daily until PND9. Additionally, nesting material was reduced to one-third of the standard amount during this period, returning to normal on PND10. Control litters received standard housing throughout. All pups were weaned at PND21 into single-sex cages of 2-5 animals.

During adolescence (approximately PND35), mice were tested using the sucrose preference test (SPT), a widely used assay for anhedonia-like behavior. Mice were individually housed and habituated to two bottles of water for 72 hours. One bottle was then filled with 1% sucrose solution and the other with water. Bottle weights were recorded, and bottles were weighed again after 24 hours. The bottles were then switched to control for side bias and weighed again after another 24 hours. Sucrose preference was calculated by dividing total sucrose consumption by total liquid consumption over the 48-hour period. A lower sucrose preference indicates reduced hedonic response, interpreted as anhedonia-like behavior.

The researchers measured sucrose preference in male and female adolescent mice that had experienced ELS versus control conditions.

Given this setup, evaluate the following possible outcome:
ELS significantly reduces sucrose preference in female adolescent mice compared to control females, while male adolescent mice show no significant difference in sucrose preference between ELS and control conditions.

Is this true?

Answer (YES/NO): YES